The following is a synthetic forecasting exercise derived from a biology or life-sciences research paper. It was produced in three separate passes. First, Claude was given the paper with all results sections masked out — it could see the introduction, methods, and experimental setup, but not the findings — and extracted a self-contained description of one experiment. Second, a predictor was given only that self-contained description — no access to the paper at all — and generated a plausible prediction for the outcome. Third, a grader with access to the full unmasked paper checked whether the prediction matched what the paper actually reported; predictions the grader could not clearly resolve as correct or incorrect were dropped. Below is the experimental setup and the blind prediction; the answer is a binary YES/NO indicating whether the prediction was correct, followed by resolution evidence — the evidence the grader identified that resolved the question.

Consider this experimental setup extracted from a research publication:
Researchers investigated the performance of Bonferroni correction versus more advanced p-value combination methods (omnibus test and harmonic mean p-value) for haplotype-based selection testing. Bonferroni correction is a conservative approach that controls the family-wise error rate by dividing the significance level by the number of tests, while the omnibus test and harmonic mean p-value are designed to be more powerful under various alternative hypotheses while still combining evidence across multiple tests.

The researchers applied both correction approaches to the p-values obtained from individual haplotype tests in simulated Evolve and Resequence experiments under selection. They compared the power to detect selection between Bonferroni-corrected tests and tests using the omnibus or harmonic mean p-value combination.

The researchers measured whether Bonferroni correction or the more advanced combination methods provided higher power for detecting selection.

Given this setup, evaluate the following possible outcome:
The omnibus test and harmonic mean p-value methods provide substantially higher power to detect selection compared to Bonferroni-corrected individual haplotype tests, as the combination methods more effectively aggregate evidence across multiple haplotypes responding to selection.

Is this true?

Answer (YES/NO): YES